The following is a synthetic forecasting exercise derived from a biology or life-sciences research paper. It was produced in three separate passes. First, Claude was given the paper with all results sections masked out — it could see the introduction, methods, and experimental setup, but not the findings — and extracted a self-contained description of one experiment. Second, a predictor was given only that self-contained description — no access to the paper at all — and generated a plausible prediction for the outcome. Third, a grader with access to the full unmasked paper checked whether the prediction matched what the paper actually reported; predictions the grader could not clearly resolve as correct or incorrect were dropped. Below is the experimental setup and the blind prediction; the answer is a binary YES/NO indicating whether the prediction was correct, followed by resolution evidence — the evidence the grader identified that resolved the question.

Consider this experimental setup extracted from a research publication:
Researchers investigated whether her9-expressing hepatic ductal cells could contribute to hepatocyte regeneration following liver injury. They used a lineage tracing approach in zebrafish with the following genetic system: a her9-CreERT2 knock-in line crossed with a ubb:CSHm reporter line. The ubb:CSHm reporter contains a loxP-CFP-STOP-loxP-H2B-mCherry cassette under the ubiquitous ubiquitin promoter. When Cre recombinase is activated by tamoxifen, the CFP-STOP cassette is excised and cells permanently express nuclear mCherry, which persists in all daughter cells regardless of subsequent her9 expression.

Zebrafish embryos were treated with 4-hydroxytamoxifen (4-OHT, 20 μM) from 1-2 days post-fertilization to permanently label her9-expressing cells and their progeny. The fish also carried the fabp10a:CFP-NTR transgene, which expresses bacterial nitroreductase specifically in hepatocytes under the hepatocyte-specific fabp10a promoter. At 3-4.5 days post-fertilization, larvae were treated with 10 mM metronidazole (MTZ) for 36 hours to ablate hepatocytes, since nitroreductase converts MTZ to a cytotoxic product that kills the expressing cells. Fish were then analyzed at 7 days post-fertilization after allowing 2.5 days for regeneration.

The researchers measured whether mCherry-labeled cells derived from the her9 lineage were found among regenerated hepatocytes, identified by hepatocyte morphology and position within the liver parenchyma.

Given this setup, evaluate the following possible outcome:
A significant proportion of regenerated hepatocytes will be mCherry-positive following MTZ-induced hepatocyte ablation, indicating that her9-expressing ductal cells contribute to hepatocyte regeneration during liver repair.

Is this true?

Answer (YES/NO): YES